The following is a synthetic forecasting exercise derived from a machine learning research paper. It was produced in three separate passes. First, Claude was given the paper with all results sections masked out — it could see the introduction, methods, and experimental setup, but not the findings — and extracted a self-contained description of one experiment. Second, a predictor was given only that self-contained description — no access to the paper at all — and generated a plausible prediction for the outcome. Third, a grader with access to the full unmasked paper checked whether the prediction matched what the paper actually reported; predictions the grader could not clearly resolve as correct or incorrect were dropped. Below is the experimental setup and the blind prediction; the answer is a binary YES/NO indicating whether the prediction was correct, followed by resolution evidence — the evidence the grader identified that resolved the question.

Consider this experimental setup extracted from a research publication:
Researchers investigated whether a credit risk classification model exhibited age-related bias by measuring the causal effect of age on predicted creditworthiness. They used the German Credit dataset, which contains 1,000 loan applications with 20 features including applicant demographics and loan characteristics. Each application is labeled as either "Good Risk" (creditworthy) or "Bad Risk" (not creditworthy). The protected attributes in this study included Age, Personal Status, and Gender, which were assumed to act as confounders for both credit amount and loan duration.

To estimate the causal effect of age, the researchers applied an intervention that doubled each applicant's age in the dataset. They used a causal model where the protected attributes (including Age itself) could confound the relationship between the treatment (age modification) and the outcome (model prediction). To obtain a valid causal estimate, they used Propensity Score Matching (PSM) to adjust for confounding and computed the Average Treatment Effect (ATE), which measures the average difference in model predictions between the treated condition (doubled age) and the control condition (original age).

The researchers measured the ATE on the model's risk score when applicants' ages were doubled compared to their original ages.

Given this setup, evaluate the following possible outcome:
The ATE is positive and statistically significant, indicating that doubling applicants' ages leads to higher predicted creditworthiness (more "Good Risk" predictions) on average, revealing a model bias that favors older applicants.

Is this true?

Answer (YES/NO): NO